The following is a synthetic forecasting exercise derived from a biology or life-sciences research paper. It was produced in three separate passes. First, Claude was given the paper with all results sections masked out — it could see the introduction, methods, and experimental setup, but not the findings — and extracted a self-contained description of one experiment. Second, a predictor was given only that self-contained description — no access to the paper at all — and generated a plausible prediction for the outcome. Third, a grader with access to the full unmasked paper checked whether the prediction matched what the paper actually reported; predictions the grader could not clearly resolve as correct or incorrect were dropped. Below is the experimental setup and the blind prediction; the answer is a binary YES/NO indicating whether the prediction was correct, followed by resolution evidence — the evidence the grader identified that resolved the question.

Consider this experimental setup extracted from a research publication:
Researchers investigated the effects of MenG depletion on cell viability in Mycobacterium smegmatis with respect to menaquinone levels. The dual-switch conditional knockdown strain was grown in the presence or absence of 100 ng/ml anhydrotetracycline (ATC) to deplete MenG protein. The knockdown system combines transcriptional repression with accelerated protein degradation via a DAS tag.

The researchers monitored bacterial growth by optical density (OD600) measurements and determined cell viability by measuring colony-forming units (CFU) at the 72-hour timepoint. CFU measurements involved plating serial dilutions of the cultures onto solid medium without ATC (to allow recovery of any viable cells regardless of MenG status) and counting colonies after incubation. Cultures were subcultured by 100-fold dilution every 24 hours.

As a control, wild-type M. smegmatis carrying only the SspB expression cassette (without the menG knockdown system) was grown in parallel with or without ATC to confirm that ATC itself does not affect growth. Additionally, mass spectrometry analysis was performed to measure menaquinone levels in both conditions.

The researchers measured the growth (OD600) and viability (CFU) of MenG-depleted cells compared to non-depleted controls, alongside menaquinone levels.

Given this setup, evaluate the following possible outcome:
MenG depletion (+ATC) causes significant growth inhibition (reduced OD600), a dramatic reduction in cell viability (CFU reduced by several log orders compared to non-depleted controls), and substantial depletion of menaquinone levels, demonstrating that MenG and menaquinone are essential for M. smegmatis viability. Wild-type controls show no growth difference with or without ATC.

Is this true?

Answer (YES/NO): NO